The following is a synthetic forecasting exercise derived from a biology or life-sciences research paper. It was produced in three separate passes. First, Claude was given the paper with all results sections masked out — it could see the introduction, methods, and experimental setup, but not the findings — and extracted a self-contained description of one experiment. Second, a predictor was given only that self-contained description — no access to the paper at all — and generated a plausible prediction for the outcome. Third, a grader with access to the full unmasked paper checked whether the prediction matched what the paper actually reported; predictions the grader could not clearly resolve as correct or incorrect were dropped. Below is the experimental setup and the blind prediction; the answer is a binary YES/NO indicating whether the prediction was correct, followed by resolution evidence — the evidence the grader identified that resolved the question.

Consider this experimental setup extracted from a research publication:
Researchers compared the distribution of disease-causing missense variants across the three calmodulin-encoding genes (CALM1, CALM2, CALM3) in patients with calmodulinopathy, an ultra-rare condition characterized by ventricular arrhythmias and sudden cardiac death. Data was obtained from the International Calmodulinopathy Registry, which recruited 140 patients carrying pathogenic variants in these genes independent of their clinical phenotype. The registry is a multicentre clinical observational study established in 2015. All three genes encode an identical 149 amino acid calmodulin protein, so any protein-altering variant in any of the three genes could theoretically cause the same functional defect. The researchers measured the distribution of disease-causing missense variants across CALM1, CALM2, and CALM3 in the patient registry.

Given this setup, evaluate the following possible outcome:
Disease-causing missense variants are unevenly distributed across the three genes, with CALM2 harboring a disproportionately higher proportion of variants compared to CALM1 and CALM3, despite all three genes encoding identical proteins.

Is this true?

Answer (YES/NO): NO